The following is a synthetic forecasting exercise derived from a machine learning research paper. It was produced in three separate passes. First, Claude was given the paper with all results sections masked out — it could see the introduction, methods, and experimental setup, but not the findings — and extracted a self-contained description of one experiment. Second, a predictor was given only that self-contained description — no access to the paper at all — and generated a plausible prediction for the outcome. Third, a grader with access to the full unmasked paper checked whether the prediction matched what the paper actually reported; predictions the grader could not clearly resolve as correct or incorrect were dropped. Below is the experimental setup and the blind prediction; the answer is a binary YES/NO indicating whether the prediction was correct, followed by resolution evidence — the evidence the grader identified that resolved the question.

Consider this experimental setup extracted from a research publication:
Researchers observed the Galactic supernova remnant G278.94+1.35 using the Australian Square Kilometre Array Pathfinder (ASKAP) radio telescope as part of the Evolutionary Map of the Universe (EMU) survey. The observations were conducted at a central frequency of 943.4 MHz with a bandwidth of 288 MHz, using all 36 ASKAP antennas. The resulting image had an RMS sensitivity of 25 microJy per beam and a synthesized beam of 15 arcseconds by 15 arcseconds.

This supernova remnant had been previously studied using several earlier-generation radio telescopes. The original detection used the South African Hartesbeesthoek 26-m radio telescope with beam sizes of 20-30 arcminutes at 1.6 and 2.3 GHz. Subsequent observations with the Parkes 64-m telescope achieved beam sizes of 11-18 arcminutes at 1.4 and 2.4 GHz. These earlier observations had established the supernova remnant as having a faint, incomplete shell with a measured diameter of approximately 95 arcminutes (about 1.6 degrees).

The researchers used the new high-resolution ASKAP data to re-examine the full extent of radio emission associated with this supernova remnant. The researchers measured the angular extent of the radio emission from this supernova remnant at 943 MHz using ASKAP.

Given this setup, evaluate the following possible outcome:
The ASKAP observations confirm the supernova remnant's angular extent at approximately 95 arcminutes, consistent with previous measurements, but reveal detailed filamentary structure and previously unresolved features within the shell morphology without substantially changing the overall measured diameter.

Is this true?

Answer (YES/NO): NO